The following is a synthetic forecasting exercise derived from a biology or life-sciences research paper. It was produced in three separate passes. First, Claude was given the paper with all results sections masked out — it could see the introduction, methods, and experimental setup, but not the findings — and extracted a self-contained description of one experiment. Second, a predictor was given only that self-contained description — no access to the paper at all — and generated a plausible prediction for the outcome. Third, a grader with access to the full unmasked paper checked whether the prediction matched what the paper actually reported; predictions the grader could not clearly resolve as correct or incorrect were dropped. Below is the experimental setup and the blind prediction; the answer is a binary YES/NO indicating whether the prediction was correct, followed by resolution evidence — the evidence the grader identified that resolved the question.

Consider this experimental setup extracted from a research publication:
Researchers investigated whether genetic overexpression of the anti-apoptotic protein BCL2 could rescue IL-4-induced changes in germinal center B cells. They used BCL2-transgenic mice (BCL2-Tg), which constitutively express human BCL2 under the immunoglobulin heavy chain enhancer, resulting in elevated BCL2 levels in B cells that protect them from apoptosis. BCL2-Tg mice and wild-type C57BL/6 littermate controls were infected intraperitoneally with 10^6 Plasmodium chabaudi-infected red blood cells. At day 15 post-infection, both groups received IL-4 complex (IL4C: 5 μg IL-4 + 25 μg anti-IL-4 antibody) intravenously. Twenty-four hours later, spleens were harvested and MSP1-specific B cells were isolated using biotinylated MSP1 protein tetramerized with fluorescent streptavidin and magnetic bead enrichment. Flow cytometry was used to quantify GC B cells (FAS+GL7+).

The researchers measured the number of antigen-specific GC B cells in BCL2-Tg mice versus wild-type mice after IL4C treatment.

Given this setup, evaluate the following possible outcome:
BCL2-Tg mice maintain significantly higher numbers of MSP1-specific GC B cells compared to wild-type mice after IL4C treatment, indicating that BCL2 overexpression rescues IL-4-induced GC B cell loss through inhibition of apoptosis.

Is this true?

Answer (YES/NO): NO